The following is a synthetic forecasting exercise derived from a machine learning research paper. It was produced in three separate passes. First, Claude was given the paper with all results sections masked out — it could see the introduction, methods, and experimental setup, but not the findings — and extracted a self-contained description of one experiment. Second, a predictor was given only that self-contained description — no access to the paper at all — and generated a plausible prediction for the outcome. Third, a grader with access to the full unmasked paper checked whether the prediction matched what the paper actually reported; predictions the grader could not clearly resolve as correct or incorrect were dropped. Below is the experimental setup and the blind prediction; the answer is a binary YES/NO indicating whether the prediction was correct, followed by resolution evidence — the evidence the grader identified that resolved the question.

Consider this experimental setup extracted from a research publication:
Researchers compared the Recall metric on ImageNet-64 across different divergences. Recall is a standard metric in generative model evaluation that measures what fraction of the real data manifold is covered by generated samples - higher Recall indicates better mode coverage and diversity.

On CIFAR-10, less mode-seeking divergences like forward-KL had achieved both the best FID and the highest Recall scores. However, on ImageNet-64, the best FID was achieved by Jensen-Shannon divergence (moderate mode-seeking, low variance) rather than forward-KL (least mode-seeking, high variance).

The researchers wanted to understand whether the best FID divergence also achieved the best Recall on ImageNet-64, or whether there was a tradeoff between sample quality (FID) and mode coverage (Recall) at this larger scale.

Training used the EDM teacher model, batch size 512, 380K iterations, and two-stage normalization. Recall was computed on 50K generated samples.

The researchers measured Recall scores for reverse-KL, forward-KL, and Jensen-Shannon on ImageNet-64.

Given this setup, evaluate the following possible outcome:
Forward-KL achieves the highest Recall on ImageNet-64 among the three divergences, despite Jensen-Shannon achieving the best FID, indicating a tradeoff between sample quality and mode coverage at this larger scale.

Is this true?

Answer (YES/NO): NO